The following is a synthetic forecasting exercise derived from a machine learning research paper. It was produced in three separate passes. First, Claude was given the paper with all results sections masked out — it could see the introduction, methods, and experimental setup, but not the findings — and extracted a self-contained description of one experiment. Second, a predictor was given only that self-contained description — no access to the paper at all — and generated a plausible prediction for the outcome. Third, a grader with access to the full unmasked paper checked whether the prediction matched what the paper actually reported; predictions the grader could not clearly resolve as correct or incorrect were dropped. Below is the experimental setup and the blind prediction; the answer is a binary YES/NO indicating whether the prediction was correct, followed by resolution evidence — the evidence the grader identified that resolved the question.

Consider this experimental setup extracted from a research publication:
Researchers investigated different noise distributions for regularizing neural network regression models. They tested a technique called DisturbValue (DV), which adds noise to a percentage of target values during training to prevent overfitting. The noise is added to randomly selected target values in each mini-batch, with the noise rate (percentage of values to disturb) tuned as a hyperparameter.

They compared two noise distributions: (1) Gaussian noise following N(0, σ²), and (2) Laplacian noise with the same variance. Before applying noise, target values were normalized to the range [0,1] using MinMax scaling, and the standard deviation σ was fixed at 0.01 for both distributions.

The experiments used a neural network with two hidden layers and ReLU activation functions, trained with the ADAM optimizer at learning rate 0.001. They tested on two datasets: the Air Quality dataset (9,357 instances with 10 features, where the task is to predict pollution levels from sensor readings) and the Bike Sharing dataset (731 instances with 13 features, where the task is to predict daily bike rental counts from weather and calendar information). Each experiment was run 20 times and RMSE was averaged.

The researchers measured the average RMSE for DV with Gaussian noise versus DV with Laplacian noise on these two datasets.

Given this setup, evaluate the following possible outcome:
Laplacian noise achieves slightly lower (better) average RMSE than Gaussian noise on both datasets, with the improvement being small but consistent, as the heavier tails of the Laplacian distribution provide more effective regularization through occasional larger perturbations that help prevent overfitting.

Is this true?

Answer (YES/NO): NO